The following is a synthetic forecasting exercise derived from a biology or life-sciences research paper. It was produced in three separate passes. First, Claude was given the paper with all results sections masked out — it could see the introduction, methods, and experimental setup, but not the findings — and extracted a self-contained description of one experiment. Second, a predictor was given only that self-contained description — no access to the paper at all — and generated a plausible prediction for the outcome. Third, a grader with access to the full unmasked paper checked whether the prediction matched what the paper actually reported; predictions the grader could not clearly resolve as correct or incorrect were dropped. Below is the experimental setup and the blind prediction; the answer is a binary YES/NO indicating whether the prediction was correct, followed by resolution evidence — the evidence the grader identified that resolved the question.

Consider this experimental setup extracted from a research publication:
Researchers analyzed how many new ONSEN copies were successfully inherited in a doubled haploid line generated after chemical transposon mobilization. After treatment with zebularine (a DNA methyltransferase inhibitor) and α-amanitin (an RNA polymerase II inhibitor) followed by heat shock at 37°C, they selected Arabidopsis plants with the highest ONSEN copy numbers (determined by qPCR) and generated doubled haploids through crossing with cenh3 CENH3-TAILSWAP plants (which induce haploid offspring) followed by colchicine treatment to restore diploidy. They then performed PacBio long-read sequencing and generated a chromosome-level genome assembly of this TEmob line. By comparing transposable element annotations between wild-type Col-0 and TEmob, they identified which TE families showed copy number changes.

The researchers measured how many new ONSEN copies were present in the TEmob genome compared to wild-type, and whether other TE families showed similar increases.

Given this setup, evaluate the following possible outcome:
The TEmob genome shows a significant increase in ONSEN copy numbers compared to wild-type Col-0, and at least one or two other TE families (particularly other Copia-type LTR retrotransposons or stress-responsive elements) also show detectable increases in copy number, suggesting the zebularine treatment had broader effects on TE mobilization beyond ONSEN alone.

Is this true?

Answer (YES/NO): NO